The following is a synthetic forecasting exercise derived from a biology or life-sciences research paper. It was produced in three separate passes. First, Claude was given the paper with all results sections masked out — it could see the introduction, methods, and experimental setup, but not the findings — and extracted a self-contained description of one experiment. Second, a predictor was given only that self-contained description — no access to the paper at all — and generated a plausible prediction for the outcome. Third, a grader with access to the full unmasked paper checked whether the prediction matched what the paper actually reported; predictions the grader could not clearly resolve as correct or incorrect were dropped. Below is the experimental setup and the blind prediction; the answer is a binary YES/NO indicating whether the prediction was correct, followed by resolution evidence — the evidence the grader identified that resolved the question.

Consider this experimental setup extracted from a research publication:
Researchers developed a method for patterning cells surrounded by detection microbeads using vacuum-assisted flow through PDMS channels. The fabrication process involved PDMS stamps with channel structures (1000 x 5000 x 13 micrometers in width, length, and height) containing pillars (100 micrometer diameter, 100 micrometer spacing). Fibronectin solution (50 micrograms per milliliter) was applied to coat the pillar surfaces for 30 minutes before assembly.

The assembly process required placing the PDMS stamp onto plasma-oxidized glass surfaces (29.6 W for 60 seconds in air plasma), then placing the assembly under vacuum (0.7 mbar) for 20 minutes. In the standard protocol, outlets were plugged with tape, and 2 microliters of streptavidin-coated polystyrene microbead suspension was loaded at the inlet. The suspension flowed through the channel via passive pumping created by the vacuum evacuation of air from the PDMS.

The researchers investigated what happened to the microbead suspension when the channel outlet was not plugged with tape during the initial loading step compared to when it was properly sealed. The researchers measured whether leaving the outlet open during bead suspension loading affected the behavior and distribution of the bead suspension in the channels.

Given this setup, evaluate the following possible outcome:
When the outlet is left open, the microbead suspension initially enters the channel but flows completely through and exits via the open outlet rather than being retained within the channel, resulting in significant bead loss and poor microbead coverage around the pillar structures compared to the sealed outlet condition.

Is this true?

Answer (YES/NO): NO